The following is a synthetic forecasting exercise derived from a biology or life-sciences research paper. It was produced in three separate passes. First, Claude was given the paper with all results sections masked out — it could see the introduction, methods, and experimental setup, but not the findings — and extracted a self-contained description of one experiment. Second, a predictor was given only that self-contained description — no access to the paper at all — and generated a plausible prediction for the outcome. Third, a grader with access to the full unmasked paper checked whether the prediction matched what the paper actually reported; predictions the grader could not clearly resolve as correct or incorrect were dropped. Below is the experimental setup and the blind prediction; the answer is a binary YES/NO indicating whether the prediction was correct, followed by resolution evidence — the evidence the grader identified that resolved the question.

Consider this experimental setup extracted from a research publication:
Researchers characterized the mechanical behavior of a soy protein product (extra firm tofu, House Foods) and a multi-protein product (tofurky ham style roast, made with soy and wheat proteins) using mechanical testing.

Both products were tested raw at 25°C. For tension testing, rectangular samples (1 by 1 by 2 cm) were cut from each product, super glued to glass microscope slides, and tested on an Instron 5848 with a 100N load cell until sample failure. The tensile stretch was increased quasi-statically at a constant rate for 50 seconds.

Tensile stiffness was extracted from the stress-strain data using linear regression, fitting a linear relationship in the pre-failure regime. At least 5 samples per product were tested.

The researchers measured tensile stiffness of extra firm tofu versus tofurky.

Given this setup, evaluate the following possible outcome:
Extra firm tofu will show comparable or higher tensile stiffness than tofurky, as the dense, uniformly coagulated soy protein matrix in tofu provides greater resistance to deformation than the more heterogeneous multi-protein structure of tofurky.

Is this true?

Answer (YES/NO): NO